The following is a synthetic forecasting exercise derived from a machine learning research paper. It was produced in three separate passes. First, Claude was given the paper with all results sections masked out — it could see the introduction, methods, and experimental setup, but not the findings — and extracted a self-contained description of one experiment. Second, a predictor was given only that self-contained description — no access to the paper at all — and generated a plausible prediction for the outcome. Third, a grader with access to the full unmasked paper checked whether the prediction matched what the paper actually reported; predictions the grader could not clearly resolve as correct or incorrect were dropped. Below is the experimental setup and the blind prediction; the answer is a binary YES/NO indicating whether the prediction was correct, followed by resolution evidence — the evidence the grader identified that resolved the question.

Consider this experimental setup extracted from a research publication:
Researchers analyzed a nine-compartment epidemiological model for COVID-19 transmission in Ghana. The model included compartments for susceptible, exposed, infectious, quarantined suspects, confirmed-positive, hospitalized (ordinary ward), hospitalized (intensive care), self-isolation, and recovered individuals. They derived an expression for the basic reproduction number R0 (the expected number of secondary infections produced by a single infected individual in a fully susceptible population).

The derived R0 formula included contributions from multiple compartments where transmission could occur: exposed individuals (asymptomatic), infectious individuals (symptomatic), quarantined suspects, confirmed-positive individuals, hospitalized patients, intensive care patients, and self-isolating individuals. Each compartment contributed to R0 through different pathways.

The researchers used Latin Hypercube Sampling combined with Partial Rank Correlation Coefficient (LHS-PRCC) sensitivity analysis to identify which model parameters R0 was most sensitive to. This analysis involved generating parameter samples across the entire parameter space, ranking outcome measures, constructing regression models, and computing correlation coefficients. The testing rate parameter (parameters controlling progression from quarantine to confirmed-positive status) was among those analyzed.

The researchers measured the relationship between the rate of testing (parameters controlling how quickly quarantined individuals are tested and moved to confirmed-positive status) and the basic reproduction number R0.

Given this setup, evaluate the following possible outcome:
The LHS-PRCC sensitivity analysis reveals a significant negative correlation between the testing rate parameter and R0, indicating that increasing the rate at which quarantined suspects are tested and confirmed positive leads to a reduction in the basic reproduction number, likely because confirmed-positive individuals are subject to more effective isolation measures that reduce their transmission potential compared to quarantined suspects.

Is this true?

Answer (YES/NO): YES